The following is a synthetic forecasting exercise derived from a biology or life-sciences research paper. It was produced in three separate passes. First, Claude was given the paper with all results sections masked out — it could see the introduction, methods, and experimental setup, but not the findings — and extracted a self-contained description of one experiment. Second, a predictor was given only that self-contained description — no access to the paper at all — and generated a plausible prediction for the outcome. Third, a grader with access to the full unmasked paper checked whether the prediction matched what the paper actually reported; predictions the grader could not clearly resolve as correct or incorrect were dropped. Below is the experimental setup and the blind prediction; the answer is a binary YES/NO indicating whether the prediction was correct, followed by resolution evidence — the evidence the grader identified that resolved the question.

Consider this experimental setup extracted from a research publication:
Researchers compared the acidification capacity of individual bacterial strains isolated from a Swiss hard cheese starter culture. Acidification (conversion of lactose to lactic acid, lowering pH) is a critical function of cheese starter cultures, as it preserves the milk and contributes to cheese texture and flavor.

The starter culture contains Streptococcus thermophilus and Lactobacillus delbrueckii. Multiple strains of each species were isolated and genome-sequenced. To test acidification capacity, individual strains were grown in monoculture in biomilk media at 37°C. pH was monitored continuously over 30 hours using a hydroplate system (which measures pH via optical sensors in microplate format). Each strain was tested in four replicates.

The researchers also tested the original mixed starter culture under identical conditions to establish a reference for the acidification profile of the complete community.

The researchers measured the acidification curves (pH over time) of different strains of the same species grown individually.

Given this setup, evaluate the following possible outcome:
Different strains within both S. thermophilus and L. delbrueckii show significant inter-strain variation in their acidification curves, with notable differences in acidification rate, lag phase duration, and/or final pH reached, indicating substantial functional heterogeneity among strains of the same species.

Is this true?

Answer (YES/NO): NO